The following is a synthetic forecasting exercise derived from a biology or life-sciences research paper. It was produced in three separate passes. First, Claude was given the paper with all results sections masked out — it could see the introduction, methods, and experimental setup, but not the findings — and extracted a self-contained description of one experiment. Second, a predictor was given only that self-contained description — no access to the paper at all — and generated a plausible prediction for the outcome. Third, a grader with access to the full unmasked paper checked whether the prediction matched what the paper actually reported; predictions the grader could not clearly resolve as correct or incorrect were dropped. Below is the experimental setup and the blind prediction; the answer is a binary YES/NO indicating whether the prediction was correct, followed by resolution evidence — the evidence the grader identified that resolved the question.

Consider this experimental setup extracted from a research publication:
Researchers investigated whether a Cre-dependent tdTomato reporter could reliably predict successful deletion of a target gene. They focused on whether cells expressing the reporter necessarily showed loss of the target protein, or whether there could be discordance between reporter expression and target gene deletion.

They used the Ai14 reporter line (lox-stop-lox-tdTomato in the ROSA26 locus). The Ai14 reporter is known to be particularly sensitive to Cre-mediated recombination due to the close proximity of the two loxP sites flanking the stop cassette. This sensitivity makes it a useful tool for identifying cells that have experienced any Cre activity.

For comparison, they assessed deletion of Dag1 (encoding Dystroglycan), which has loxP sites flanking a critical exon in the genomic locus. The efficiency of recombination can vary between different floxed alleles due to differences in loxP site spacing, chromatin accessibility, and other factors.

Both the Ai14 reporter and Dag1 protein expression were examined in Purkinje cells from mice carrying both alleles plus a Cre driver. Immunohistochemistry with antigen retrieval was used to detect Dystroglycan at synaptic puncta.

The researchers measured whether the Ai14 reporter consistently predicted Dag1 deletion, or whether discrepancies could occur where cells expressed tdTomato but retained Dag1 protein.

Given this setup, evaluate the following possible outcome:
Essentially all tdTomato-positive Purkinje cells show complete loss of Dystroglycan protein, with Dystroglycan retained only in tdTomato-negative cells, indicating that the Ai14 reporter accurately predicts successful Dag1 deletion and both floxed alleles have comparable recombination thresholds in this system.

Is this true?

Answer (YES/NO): NO